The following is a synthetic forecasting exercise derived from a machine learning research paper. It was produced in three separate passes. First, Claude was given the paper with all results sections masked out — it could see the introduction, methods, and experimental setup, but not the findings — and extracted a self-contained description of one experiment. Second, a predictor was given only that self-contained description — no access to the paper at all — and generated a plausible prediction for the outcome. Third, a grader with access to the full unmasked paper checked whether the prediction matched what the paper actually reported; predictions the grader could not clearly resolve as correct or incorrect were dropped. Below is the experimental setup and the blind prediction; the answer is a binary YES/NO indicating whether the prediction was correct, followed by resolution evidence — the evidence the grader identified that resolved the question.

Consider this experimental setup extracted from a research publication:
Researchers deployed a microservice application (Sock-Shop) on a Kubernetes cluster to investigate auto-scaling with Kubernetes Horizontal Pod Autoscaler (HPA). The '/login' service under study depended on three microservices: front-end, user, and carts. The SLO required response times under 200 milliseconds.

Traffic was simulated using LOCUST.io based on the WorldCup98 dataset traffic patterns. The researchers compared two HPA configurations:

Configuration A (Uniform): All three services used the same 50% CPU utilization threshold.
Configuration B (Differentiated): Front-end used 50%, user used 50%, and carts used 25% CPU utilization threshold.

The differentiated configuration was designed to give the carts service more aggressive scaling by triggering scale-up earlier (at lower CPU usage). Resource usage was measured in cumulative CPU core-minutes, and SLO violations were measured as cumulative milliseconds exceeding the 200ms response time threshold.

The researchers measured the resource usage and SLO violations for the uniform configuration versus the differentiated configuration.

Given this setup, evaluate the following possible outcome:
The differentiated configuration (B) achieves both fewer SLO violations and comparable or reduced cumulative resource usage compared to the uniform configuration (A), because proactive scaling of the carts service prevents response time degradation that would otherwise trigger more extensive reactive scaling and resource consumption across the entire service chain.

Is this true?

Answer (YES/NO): NO